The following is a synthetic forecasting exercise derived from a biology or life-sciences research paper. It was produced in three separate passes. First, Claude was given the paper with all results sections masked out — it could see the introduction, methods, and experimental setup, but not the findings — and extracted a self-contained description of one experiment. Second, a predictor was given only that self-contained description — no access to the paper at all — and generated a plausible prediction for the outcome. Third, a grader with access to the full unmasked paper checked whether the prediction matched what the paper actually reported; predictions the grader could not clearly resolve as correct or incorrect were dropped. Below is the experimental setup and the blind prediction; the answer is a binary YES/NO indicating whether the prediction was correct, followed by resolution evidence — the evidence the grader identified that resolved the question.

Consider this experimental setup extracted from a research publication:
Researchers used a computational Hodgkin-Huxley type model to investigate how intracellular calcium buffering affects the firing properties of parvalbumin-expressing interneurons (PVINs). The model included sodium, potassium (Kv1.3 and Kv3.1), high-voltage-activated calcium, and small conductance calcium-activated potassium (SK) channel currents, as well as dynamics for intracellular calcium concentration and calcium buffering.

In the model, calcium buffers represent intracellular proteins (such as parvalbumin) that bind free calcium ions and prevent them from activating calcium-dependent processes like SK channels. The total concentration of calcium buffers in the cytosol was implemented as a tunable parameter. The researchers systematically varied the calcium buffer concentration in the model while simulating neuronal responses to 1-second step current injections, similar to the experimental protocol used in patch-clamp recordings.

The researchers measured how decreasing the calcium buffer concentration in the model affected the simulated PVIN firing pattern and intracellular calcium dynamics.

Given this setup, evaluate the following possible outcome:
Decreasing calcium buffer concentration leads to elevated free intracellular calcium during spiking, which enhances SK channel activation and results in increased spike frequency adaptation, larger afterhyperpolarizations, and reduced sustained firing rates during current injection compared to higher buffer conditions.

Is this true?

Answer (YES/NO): YES